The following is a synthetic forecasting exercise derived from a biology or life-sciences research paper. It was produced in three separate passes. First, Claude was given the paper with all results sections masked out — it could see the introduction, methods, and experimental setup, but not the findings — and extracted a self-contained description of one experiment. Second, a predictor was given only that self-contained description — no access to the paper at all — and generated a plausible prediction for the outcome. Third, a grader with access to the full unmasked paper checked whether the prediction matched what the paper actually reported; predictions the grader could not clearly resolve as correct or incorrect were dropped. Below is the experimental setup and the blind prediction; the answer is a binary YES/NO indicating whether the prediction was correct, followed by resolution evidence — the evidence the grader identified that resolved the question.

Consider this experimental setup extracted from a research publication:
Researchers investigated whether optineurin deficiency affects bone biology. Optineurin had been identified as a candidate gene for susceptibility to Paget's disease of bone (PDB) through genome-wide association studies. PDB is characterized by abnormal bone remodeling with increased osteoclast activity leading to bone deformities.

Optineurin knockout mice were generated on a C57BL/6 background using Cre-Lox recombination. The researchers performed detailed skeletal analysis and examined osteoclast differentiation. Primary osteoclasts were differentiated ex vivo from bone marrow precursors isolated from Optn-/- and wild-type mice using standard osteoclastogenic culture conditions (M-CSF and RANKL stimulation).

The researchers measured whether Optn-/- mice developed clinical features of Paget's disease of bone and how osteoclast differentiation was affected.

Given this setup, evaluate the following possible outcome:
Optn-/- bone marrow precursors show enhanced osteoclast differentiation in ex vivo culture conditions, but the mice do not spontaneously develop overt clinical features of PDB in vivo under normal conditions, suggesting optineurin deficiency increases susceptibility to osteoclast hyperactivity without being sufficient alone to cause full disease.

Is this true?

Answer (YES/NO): NO